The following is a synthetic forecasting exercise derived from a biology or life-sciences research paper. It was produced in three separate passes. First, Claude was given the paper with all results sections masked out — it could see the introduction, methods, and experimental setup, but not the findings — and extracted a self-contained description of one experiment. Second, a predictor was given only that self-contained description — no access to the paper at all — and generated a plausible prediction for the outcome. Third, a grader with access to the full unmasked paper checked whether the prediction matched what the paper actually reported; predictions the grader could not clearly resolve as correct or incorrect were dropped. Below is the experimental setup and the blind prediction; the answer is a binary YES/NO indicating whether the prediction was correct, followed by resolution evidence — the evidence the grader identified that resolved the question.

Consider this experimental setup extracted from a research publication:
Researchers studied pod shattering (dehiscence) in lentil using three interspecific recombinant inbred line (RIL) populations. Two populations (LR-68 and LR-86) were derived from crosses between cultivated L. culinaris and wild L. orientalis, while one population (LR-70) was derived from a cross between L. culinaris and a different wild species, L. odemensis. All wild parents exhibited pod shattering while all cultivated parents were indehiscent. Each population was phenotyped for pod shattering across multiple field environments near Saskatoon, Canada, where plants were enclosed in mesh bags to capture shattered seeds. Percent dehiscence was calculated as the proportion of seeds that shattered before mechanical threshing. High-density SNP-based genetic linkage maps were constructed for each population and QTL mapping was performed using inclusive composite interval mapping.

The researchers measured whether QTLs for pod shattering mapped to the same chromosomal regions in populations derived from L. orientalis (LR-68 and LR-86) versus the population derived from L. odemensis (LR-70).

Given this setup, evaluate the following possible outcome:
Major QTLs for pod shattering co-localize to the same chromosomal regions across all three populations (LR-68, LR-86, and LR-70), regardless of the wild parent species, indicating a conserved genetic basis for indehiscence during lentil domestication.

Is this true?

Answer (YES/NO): YES